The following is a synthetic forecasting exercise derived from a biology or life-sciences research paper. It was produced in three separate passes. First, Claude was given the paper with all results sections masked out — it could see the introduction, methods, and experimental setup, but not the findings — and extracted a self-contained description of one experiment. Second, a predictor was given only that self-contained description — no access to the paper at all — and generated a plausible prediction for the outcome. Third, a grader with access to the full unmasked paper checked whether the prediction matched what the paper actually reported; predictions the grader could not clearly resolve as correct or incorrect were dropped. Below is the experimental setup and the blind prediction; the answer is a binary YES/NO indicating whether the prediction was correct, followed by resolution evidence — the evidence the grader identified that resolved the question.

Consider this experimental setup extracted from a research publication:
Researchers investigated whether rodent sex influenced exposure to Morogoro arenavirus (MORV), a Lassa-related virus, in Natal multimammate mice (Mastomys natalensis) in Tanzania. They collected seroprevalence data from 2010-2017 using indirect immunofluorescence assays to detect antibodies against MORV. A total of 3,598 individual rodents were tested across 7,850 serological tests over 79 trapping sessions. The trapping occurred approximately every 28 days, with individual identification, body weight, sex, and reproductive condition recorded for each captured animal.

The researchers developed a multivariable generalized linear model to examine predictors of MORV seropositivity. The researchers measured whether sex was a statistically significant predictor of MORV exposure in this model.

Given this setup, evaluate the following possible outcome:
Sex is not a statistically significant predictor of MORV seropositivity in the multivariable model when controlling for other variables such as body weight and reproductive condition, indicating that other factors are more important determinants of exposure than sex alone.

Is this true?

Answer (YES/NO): YES